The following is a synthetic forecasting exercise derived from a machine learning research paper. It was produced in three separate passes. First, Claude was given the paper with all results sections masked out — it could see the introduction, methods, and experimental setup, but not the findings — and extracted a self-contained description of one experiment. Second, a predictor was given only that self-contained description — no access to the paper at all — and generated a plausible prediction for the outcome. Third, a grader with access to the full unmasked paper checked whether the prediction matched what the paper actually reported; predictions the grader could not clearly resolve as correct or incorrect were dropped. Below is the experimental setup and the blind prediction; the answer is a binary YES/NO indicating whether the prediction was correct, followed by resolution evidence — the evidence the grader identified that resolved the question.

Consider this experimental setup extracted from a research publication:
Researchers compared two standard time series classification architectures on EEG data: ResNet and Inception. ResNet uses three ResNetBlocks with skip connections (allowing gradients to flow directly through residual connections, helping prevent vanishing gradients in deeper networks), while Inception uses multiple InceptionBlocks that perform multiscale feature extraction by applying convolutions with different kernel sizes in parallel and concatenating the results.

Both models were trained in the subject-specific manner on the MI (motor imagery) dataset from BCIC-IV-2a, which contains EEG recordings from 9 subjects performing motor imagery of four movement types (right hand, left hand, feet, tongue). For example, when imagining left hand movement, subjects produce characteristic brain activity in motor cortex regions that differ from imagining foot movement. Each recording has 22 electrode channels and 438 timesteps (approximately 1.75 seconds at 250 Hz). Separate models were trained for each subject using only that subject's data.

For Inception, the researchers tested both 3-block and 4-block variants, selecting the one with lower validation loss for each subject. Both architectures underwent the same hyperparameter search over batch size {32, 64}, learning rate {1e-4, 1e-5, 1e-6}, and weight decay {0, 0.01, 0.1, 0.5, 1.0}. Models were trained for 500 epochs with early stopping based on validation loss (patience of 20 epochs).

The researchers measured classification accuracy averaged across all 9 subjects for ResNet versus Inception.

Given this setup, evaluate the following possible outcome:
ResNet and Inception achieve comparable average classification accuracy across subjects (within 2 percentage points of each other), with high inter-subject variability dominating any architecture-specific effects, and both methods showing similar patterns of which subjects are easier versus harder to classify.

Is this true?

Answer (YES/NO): NO